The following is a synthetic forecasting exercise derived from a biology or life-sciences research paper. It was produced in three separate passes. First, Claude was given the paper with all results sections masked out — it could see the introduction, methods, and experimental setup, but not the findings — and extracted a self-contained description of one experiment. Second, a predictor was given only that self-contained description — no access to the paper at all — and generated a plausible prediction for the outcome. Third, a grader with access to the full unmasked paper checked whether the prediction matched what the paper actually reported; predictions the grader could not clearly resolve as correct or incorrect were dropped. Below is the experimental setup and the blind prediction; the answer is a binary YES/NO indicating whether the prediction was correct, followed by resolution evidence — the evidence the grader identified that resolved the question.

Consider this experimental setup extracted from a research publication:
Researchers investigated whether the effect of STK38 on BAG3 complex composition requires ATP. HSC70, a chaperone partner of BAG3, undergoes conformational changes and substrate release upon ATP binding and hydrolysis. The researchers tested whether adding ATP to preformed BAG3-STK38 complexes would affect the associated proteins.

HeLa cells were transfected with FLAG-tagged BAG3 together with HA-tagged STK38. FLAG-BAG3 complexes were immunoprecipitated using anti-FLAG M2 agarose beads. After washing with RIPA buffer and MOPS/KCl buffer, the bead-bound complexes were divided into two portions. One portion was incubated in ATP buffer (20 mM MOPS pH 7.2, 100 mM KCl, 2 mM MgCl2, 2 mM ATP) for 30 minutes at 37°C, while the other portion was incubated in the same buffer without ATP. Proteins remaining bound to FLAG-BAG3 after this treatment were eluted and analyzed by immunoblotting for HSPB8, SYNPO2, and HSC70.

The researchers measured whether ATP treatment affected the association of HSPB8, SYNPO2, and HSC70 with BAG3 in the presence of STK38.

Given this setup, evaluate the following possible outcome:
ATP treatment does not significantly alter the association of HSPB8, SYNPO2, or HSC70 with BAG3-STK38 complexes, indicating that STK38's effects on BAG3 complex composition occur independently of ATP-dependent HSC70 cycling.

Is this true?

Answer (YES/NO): NO